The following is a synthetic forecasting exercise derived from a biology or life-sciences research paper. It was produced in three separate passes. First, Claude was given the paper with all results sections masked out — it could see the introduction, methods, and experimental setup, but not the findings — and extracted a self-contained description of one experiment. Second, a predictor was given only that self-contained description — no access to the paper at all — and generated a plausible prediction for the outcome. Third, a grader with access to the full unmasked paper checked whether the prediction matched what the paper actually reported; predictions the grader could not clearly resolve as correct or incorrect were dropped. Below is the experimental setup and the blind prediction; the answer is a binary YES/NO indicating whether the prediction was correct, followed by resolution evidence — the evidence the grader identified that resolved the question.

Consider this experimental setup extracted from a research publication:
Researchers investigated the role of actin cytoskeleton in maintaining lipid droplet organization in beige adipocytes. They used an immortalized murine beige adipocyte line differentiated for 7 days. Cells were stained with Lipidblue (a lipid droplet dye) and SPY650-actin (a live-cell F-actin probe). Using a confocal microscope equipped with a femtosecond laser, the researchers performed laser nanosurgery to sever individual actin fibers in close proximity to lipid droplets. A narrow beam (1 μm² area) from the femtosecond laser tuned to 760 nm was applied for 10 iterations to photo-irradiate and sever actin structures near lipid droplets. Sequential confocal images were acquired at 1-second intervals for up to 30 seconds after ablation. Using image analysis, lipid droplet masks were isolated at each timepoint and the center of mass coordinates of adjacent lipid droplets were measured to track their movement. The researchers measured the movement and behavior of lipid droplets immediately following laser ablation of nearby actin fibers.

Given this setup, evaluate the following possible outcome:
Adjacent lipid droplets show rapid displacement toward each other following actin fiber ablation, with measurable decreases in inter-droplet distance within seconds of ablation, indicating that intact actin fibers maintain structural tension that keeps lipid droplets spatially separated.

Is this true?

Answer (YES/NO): YES